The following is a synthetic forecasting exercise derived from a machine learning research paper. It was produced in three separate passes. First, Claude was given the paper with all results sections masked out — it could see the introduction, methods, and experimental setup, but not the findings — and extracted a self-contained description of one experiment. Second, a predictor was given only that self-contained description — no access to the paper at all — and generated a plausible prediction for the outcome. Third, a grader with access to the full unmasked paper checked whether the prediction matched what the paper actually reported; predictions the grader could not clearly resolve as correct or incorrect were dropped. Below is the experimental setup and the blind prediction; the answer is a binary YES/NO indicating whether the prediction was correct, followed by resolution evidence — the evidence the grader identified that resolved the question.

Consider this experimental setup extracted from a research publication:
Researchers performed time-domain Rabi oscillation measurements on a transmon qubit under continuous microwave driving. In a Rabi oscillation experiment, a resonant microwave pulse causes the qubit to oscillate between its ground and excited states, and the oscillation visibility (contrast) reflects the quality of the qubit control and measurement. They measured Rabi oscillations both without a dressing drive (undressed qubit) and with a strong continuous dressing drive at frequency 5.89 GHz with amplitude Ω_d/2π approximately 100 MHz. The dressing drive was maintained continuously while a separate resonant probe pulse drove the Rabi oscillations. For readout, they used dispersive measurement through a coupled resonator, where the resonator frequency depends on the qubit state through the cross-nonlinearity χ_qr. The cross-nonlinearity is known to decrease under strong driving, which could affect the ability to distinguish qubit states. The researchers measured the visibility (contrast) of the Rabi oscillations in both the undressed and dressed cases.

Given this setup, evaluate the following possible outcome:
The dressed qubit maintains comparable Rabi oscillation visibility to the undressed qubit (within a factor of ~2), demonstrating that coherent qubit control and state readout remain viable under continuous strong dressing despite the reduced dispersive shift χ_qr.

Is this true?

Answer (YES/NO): NO